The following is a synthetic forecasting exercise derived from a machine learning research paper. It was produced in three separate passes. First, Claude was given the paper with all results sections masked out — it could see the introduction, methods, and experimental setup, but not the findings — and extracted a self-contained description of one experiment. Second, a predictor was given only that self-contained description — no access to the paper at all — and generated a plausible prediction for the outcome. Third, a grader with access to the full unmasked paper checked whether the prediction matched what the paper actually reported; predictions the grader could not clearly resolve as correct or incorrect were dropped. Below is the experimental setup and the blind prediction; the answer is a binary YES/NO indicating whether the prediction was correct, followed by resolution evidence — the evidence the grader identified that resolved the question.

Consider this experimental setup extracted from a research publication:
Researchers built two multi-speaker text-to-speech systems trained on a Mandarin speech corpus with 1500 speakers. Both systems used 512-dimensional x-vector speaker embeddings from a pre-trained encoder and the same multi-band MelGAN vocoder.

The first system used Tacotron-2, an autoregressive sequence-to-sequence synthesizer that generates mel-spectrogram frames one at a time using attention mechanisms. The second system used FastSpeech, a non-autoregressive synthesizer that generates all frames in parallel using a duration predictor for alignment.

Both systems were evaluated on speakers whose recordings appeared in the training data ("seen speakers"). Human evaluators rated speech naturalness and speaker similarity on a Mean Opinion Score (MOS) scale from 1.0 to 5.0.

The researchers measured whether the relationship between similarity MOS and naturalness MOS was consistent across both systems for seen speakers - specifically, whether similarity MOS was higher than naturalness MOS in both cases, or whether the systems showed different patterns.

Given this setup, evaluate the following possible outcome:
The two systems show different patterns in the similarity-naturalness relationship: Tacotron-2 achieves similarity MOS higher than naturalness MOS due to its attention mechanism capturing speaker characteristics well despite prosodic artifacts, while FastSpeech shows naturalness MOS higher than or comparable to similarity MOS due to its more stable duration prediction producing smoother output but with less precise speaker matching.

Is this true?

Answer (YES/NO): YES